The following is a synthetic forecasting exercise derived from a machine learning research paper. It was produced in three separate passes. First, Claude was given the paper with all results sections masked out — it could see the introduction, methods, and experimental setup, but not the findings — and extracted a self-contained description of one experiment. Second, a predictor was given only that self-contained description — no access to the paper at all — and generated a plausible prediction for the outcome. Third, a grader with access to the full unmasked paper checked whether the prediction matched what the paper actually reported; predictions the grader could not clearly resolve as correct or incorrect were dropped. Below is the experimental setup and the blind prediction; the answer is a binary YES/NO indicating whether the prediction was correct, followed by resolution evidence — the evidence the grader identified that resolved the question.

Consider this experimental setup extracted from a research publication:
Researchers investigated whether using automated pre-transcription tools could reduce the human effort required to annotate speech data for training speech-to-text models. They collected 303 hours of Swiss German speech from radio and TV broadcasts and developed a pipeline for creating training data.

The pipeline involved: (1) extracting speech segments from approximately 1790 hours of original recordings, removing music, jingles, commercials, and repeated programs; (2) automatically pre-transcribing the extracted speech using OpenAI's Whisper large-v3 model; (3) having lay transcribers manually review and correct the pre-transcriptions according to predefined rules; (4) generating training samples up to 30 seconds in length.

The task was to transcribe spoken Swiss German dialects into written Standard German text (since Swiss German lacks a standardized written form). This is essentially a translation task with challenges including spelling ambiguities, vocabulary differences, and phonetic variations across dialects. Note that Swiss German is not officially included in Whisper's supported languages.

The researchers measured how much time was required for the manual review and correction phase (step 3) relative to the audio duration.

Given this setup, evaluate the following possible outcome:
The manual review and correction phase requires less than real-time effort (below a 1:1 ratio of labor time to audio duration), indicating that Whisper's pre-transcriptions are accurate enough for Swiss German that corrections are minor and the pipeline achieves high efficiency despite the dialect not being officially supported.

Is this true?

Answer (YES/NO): NO